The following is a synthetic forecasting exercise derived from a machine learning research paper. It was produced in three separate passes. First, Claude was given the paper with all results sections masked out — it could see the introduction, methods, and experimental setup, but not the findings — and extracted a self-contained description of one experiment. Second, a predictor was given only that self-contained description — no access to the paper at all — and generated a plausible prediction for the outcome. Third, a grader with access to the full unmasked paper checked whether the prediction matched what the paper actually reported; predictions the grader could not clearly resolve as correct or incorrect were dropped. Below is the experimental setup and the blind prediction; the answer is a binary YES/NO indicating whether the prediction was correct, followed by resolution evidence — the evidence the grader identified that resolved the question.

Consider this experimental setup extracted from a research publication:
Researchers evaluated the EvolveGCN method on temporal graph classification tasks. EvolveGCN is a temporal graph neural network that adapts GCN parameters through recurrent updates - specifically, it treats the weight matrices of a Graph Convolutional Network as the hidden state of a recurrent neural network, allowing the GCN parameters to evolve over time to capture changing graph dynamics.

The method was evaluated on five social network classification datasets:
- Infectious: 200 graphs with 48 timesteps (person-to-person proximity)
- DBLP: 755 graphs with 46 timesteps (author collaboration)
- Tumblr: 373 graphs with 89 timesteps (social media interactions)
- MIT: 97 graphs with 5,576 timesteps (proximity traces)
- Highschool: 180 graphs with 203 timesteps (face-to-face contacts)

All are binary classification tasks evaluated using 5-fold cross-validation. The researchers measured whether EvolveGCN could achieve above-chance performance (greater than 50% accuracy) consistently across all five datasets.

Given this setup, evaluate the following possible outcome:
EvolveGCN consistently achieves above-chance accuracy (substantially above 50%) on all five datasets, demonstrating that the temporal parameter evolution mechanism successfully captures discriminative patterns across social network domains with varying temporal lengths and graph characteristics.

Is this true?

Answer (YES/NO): NO